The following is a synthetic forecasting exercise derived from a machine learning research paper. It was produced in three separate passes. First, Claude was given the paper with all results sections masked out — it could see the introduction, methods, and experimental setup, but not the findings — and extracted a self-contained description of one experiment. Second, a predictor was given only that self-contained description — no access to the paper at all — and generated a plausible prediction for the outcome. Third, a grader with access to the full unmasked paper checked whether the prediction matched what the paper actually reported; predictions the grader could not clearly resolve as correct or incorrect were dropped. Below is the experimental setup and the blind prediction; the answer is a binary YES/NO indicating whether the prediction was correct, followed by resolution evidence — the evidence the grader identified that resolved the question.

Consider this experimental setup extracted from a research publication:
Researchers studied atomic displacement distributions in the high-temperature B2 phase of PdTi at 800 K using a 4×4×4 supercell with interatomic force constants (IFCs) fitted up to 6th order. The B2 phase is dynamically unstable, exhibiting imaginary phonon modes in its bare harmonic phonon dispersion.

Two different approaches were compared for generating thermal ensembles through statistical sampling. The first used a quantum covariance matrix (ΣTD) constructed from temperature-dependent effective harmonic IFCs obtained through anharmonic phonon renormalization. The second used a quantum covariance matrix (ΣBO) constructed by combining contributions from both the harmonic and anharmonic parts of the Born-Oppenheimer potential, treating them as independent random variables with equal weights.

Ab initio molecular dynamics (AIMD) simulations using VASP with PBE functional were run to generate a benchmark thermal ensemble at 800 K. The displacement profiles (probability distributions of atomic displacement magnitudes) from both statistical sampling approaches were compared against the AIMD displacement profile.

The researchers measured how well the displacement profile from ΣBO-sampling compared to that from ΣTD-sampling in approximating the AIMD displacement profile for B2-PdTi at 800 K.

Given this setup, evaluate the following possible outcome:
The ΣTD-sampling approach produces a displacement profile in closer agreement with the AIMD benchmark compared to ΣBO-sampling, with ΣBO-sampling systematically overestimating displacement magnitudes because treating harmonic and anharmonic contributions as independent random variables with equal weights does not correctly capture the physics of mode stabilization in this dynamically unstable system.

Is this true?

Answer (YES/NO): NO